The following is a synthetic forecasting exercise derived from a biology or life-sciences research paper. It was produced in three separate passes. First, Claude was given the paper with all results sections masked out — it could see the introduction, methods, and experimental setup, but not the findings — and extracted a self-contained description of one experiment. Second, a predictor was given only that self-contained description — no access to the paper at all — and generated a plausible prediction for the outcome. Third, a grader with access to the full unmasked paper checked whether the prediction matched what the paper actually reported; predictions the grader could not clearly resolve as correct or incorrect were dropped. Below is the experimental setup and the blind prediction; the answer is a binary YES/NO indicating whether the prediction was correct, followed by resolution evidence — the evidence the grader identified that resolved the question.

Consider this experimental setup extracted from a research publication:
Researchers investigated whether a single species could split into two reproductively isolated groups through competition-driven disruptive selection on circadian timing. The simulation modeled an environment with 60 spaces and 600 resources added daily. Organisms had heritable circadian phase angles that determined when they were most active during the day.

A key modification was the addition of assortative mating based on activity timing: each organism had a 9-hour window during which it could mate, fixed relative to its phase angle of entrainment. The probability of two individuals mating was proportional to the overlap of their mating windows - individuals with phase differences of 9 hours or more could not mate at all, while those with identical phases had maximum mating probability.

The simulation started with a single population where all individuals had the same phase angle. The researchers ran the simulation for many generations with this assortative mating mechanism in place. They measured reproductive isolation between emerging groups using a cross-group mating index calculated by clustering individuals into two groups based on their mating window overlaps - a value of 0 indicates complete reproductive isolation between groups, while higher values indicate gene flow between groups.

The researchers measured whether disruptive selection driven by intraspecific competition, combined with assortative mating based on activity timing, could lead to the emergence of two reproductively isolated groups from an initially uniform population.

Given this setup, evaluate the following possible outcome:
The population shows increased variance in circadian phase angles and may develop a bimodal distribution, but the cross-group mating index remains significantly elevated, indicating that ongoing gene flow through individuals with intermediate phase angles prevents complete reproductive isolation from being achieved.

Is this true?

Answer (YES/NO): NO